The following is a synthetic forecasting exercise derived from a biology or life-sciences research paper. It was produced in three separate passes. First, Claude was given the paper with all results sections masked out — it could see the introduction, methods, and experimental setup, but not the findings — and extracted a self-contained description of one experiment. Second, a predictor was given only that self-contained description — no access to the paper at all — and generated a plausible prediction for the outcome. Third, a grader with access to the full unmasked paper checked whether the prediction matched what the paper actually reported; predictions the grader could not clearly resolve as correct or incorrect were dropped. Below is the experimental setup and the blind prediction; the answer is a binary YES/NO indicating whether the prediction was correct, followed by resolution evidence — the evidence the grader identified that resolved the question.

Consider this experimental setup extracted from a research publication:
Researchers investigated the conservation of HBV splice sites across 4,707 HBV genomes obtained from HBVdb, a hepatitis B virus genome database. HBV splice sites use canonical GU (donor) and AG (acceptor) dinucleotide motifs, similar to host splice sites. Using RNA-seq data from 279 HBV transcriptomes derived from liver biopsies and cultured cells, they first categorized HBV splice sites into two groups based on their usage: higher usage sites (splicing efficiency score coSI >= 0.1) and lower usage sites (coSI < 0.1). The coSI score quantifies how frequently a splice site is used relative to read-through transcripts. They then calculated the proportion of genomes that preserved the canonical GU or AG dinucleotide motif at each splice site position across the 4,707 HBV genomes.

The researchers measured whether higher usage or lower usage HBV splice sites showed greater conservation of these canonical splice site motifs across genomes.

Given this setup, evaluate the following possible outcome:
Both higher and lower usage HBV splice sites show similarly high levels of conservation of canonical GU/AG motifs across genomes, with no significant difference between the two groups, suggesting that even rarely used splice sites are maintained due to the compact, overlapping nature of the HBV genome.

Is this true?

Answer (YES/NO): NO